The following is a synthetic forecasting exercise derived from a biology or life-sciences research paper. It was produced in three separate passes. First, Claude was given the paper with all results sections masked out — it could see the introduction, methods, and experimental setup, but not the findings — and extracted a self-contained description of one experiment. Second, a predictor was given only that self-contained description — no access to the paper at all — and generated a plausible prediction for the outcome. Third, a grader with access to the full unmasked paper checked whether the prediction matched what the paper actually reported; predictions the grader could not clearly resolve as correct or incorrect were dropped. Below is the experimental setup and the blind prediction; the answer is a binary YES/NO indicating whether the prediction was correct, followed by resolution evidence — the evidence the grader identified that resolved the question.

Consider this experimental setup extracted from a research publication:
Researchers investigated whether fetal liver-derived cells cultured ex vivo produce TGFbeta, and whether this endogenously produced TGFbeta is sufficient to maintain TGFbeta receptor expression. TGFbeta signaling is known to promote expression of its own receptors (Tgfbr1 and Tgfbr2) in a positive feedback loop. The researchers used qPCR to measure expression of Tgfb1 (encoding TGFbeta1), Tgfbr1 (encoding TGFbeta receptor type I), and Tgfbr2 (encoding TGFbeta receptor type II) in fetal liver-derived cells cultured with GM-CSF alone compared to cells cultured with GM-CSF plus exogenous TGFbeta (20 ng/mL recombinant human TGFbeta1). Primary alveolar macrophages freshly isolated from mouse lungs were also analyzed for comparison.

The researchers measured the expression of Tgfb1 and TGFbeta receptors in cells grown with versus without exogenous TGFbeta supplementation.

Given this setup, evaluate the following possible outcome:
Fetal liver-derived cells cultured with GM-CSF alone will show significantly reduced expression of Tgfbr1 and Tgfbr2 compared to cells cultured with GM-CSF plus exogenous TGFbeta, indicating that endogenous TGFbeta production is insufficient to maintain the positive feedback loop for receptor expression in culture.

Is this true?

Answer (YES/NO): YES